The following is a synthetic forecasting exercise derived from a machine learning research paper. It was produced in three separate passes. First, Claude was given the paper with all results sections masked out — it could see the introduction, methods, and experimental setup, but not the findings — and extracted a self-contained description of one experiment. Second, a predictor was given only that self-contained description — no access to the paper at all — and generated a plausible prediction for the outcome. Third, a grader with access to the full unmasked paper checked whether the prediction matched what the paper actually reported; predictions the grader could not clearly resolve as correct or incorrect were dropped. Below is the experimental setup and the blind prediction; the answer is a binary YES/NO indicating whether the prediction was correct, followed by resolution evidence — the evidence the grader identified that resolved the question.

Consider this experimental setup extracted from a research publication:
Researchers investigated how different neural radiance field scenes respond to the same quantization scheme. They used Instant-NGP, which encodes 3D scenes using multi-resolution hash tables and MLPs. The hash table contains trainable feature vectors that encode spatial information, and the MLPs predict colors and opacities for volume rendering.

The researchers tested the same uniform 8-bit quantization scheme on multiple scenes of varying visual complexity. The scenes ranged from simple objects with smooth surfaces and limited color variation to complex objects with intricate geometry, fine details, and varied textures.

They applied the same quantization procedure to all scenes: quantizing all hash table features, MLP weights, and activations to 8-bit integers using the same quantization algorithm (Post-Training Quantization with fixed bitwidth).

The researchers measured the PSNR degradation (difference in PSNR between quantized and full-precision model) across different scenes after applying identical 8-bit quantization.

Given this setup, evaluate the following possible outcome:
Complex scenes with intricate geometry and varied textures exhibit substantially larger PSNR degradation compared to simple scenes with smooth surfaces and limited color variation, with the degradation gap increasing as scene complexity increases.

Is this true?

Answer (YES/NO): YES